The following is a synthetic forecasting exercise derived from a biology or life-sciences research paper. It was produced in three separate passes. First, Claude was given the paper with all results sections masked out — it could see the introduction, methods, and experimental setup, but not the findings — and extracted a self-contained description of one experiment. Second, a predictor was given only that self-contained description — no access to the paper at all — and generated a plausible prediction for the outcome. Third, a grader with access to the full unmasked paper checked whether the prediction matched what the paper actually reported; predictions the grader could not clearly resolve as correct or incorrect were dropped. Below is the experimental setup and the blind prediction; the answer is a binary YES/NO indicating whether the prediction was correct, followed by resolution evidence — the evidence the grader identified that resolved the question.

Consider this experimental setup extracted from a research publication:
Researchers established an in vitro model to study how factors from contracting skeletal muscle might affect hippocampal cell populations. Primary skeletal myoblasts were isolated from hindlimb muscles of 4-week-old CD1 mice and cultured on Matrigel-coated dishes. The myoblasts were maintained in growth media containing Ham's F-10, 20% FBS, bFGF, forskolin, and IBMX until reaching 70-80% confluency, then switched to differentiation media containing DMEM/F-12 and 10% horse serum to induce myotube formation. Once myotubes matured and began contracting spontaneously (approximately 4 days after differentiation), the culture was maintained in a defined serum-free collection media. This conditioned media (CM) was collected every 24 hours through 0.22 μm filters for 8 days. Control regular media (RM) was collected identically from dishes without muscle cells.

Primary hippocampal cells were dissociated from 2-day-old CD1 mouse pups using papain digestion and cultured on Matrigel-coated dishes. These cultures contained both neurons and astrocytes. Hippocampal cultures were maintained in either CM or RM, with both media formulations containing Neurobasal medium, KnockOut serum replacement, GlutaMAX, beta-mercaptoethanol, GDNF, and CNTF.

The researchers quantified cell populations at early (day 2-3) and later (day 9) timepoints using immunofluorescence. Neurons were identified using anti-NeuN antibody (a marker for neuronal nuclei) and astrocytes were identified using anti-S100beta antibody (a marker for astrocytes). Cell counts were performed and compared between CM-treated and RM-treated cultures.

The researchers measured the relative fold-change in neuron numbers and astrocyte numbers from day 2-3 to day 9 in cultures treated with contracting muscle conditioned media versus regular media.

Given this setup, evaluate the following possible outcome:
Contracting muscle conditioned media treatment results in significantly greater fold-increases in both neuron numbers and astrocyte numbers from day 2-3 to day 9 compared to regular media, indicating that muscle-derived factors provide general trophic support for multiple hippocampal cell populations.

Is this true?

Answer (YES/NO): NO